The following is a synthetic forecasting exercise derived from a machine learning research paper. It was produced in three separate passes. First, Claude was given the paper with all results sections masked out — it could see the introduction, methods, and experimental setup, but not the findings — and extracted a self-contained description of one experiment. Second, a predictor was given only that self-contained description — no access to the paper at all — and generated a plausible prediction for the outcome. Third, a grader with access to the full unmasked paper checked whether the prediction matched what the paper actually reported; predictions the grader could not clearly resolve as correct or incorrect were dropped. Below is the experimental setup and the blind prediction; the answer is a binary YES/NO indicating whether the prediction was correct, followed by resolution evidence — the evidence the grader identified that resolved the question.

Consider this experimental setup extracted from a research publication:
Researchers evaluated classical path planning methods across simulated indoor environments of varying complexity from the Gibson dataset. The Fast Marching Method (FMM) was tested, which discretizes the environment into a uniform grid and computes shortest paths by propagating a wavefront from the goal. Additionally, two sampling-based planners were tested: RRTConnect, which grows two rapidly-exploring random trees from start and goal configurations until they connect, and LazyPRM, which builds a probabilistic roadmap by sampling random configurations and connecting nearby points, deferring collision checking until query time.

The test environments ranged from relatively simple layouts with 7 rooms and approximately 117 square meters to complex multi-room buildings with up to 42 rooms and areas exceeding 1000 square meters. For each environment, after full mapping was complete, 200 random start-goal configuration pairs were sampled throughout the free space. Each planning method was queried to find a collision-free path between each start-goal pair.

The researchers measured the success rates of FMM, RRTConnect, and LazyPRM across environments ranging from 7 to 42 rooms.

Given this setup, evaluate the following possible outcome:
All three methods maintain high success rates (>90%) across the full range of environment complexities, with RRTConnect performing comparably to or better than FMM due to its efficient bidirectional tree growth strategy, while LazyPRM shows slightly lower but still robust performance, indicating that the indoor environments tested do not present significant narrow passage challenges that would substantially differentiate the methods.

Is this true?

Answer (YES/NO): NO